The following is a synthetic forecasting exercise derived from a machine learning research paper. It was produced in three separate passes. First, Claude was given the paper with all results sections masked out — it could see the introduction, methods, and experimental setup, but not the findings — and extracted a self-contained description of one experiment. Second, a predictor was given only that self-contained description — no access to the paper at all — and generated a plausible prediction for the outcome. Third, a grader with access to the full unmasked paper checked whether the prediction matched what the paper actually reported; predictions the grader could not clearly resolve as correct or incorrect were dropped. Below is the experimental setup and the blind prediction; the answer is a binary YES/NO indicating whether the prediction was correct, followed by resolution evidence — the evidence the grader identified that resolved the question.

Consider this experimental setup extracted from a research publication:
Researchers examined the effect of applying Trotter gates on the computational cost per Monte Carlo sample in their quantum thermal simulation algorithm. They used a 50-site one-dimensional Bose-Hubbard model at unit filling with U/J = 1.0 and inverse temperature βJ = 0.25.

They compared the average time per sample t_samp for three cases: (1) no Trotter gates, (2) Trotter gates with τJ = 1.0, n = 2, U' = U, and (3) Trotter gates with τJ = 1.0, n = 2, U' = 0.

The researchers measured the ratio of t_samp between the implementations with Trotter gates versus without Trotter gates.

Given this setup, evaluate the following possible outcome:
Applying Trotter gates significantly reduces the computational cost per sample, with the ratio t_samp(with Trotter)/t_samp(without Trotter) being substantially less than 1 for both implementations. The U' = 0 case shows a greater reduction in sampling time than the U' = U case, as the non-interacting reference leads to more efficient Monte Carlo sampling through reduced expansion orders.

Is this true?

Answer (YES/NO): NO